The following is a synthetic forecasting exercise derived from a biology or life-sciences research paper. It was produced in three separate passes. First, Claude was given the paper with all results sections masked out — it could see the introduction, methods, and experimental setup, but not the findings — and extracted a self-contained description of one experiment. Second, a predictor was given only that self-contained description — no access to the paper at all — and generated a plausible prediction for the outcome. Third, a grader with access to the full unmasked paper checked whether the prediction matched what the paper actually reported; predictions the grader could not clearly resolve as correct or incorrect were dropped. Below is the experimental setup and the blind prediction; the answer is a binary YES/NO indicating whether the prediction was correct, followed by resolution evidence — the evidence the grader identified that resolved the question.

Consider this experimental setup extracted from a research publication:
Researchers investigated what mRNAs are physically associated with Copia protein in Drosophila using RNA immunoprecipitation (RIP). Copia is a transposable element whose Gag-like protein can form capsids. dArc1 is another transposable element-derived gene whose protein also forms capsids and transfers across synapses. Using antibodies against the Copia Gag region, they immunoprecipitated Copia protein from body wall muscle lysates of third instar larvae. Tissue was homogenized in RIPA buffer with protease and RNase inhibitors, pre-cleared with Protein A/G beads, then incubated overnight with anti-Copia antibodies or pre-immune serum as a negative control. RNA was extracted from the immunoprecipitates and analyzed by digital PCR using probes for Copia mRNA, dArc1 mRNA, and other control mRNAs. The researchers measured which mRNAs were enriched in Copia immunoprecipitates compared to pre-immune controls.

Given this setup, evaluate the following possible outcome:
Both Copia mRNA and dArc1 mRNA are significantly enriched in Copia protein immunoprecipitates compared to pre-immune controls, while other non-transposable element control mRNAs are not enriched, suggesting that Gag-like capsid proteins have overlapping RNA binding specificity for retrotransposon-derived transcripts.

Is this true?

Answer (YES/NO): YES